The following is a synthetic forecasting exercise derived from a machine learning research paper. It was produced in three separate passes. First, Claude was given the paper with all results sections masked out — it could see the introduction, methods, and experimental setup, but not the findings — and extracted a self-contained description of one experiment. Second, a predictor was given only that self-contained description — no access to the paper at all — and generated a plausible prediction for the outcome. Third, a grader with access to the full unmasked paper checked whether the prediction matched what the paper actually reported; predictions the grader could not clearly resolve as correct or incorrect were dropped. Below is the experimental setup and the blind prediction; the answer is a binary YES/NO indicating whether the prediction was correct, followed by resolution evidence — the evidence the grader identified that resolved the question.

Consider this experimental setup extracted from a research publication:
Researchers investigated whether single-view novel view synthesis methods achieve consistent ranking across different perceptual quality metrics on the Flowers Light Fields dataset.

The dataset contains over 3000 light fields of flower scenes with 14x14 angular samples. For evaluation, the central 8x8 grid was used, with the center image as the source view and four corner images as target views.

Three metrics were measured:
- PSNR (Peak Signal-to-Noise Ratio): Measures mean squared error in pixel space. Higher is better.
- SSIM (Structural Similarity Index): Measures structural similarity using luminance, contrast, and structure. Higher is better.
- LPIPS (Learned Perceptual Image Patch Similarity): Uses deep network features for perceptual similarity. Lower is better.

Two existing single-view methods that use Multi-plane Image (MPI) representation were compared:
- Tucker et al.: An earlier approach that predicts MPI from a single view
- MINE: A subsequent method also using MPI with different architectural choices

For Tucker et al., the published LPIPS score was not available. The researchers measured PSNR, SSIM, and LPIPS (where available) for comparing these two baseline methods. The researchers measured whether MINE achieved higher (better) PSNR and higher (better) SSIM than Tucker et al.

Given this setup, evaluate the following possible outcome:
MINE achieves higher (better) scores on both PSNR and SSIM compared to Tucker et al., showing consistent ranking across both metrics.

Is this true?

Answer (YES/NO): YES